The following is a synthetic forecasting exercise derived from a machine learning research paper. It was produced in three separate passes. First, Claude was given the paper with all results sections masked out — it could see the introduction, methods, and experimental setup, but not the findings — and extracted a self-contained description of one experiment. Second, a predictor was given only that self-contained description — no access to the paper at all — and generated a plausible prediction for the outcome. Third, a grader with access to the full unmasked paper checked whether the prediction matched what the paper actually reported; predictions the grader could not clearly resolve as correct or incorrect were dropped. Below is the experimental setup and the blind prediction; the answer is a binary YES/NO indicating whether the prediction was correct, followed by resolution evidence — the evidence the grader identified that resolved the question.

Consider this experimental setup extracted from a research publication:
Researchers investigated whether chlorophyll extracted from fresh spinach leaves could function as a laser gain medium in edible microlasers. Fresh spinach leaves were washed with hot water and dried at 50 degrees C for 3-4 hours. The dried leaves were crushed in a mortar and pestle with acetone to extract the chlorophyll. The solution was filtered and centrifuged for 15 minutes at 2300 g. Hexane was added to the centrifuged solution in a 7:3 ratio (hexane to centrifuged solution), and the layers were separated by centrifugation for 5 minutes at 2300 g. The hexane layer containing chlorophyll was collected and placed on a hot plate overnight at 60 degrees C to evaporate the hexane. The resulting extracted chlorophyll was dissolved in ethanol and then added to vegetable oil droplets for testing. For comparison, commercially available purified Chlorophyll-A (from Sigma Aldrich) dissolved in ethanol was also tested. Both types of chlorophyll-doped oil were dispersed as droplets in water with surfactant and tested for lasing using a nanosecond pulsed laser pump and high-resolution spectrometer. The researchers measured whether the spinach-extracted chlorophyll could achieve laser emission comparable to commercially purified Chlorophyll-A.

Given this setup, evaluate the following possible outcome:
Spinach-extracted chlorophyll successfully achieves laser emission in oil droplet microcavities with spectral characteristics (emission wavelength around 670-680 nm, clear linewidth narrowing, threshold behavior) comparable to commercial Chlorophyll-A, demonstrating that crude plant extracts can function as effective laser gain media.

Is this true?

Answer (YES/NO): NO